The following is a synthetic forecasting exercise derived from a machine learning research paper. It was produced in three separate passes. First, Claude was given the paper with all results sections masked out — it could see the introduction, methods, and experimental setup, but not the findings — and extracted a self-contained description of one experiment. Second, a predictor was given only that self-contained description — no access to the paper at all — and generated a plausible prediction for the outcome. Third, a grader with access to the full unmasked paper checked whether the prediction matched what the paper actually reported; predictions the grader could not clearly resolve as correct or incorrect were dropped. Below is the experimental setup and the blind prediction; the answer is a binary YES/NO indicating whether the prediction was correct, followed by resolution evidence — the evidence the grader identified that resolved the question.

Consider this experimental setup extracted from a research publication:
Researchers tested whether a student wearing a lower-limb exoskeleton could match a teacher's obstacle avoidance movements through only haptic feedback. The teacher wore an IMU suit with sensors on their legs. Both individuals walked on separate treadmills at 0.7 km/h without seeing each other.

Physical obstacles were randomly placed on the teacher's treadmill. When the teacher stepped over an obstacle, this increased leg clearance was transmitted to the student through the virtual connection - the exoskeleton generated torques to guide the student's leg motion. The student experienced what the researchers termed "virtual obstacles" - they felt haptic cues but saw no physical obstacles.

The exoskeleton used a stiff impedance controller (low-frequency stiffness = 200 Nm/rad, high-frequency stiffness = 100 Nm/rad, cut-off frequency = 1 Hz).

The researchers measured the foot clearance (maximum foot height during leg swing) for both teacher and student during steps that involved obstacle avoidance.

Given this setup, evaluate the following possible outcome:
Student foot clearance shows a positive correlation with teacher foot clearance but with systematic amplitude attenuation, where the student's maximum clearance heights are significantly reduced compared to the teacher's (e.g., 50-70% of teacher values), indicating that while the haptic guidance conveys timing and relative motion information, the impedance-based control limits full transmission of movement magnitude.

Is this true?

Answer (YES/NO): NO